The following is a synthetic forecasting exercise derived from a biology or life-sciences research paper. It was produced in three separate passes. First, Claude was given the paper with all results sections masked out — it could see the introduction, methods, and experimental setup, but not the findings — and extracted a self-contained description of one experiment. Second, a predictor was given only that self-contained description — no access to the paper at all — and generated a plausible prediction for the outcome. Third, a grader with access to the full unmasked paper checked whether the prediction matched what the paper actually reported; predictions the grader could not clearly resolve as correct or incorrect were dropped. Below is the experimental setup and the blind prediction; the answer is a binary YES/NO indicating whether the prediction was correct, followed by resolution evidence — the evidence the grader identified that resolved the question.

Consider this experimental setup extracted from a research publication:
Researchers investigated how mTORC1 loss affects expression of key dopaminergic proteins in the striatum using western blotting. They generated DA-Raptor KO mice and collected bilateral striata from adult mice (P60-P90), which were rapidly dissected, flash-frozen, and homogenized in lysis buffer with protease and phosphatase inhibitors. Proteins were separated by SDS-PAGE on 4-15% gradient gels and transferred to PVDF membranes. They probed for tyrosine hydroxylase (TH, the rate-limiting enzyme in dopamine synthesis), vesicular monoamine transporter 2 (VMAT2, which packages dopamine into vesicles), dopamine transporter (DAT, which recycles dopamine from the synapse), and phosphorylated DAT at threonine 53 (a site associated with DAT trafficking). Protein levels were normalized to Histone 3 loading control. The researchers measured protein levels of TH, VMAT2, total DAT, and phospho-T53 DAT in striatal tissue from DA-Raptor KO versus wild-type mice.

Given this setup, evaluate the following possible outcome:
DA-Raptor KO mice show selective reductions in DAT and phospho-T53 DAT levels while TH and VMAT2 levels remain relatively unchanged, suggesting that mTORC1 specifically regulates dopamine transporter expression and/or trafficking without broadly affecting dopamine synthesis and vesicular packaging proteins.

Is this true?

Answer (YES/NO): NO